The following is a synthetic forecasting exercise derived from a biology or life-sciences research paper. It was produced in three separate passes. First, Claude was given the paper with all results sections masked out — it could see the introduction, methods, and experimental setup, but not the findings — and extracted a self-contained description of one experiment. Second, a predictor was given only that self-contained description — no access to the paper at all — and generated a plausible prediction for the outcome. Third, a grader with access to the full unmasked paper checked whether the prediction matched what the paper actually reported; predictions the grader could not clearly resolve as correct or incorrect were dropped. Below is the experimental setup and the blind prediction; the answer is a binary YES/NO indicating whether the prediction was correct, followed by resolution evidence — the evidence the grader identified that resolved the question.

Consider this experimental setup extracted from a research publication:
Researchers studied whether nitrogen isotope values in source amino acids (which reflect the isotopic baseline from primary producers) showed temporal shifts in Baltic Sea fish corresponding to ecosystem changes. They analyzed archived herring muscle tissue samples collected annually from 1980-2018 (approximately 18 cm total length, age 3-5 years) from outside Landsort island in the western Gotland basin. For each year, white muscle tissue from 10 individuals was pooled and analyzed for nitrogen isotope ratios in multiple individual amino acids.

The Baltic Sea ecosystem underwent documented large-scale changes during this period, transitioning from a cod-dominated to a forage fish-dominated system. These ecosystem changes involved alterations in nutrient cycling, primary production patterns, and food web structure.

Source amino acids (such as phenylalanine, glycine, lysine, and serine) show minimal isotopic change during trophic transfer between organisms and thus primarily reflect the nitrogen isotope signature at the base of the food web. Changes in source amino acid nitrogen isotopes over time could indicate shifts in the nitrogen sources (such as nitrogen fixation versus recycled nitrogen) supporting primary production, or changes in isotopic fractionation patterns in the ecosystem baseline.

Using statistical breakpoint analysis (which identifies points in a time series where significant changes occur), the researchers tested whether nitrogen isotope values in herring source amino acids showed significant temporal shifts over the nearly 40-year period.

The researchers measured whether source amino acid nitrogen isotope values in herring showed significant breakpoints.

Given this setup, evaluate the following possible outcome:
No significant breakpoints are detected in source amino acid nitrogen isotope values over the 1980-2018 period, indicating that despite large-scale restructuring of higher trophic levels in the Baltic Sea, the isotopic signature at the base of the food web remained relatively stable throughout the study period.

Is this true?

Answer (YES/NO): NO